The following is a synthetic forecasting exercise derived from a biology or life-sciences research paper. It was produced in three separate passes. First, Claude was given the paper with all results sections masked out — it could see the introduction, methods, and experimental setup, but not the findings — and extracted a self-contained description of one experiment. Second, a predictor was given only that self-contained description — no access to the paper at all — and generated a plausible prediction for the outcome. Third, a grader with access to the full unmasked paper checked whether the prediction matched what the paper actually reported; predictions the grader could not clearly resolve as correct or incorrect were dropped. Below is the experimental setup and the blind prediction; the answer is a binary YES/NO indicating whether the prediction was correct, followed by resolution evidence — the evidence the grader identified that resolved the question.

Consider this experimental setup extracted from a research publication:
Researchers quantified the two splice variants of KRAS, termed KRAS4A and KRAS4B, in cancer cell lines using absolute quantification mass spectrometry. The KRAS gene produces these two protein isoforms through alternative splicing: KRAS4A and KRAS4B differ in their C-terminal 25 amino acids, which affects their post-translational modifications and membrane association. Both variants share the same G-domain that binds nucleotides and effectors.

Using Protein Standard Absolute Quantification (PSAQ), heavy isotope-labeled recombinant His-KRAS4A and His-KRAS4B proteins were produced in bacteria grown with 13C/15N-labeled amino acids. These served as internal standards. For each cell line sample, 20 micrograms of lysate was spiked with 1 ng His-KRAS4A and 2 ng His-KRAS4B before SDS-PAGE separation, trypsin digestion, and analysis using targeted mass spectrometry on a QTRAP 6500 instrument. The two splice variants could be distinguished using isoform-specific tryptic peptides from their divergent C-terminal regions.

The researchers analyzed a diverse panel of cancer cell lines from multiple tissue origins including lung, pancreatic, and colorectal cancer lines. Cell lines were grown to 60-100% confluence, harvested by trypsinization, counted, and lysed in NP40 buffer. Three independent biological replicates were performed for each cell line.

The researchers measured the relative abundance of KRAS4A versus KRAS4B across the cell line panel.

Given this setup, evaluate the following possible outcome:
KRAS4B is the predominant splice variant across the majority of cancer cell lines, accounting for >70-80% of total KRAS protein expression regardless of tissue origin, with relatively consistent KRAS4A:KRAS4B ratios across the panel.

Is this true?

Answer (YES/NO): NO